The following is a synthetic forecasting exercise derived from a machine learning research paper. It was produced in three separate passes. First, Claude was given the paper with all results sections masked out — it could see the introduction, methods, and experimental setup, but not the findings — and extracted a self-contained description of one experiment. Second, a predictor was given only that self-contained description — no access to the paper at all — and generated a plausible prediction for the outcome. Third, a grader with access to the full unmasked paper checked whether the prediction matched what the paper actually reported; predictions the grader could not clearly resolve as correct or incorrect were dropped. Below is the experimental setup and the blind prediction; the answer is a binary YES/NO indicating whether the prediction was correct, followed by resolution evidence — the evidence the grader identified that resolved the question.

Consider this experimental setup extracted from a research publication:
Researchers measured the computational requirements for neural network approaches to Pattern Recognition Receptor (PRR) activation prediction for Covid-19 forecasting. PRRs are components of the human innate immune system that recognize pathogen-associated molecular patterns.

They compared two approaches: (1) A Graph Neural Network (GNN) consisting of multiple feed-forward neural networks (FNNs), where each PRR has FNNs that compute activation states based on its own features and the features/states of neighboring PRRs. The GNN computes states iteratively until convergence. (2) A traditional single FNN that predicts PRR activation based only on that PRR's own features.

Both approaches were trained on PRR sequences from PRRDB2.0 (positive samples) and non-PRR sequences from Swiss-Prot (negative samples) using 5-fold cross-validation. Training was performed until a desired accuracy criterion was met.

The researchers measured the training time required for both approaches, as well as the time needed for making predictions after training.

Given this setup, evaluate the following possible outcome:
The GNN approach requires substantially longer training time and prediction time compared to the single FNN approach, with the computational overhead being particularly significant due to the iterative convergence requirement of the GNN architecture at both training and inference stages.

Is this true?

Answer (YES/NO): NO